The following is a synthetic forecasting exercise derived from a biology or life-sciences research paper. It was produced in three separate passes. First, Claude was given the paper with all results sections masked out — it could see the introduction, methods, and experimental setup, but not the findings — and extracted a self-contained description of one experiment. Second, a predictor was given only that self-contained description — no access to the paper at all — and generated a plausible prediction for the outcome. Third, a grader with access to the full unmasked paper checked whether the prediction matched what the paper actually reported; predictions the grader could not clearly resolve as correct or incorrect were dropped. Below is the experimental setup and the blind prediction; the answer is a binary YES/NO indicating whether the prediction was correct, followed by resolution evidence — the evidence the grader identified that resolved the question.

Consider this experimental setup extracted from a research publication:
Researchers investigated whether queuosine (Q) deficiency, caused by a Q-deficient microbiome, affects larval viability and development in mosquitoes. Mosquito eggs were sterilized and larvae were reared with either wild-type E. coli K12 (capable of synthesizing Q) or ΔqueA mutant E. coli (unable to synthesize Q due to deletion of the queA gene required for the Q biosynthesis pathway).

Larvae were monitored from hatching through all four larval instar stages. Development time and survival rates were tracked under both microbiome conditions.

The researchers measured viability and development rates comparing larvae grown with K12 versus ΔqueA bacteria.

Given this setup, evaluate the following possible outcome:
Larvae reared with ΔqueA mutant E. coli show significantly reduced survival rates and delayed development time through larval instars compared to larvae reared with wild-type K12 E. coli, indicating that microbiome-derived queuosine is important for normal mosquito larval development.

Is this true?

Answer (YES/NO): NO